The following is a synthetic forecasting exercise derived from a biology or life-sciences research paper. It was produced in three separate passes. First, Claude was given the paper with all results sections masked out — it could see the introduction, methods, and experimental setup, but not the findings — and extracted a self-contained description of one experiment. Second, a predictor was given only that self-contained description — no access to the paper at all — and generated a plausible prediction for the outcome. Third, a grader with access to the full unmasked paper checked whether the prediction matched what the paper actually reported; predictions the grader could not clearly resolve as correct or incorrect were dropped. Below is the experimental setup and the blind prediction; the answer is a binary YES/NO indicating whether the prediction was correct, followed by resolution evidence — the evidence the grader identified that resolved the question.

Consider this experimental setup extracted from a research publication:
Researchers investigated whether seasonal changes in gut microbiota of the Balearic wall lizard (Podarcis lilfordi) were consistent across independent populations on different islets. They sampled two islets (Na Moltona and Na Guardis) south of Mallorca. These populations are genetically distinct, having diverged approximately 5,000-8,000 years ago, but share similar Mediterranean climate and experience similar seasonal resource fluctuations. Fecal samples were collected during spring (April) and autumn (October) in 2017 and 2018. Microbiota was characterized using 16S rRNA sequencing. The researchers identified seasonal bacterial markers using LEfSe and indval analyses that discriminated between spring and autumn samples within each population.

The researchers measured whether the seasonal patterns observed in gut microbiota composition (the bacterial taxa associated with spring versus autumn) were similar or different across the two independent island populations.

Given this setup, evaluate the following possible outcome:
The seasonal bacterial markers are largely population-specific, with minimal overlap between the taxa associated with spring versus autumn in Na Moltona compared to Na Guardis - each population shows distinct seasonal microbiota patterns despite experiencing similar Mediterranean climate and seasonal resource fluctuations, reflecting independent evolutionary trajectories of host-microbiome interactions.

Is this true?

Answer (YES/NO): NO